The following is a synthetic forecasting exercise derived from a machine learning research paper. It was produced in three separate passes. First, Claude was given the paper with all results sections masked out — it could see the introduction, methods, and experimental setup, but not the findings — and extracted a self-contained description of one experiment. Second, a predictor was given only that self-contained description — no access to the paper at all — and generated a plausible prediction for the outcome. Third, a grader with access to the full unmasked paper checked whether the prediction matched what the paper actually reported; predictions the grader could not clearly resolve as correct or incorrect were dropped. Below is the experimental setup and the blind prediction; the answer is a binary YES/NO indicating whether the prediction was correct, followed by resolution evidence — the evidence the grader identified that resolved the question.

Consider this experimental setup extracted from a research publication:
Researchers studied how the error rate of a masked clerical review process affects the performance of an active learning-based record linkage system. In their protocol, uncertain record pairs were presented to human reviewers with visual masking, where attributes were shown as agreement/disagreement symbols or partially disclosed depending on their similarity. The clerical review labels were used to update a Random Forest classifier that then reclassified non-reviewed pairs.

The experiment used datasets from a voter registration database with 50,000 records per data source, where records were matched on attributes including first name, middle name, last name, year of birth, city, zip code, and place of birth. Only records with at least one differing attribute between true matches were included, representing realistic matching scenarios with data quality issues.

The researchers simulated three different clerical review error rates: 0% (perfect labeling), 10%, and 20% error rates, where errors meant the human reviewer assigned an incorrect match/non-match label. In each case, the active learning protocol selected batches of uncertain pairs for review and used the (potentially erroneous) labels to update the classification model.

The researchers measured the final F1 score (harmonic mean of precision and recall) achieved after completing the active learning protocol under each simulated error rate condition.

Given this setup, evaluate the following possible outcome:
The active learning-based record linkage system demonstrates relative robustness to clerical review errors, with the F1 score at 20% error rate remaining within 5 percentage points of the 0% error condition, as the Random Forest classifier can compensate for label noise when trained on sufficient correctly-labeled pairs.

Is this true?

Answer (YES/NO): YES